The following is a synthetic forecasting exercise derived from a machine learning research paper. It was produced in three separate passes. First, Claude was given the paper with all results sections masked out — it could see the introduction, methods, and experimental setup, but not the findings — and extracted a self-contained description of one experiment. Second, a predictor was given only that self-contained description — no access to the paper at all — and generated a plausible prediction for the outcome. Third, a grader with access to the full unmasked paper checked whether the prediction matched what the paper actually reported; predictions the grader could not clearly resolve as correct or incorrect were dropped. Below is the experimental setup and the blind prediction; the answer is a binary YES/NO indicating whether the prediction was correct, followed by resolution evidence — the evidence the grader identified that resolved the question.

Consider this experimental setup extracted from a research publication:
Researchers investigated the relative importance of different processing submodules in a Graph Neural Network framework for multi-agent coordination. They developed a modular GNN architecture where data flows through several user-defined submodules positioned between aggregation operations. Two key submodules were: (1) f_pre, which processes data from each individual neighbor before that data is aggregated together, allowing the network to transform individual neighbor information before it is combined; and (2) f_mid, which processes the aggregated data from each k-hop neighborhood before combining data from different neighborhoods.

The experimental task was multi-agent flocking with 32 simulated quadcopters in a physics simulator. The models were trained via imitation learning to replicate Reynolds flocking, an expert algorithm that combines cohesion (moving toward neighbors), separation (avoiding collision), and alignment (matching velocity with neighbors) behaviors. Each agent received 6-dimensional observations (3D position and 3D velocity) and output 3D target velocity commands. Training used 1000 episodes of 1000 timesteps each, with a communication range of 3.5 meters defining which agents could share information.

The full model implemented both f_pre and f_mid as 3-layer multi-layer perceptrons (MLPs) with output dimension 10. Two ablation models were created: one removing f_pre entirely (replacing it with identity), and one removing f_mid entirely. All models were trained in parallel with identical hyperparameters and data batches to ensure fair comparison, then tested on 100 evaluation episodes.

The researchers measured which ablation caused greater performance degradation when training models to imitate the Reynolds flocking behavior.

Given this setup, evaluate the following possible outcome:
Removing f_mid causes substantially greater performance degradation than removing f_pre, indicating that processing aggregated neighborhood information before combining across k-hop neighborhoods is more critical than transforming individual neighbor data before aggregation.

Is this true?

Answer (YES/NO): NO